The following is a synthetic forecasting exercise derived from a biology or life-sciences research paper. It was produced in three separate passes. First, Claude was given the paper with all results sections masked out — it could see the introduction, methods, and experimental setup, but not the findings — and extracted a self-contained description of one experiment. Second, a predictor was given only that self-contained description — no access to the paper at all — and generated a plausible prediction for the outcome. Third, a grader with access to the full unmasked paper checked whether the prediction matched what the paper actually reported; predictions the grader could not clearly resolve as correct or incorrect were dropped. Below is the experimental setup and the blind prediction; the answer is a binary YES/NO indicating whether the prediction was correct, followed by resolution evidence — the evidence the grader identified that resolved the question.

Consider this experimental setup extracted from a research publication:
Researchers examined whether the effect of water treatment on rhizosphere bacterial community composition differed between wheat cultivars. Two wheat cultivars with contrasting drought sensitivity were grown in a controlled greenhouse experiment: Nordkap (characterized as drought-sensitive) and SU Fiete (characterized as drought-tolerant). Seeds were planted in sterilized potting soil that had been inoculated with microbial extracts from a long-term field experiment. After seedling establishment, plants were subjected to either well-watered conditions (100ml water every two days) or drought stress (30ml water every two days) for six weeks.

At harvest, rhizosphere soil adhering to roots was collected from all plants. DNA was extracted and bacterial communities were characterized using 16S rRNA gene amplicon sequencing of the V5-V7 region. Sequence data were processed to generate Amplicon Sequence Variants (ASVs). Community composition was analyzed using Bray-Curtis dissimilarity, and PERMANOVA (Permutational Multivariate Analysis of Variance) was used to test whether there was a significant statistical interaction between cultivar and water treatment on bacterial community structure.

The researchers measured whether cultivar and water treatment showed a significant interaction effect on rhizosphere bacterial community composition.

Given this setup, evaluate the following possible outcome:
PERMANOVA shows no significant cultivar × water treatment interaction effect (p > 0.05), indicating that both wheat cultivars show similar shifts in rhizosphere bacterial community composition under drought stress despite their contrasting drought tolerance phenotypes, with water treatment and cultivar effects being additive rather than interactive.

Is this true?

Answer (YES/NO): NO